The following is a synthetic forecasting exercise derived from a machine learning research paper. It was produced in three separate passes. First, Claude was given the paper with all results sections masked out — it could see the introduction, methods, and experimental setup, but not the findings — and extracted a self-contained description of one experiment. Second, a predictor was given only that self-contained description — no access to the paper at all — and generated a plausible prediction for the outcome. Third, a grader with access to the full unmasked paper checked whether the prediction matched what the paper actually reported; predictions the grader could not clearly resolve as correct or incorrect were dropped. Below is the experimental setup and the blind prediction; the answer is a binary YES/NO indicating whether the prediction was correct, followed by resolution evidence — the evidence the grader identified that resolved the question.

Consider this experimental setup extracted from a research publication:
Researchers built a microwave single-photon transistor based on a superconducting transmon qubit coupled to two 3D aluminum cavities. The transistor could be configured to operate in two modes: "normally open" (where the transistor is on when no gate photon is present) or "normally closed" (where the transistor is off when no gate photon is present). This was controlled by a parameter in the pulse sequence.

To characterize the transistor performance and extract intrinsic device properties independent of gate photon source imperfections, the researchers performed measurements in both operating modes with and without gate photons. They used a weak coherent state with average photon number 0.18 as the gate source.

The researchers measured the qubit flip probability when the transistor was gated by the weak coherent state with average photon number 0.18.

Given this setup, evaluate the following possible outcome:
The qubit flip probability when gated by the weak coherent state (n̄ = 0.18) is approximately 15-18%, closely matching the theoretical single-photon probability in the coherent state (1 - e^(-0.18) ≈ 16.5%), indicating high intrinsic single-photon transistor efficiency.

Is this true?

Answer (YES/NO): NO